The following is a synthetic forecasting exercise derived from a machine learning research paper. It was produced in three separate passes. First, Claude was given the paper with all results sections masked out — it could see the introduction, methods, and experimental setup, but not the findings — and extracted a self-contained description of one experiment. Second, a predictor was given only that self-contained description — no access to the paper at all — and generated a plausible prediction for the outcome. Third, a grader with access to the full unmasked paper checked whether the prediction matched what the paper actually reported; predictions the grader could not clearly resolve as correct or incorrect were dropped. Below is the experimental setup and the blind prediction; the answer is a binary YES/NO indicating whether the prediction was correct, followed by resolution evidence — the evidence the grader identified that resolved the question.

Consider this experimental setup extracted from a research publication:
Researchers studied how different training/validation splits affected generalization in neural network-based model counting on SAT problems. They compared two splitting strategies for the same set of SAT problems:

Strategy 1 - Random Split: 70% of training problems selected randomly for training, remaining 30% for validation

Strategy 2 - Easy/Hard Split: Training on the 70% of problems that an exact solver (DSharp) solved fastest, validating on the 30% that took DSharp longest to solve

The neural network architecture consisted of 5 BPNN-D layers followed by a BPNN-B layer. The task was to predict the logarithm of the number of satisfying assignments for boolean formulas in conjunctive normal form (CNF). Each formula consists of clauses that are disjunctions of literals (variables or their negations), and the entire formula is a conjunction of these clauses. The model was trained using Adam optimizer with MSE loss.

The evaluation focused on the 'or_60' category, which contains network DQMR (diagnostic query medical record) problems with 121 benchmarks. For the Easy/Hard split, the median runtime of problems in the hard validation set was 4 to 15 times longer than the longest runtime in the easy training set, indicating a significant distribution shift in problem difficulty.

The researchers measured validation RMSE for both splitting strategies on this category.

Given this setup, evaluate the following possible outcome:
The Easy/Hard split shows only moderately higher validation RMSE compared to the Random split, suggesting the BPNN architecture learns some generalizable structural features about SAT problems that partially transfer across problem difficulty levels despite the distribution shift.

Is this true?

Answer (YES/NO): NO